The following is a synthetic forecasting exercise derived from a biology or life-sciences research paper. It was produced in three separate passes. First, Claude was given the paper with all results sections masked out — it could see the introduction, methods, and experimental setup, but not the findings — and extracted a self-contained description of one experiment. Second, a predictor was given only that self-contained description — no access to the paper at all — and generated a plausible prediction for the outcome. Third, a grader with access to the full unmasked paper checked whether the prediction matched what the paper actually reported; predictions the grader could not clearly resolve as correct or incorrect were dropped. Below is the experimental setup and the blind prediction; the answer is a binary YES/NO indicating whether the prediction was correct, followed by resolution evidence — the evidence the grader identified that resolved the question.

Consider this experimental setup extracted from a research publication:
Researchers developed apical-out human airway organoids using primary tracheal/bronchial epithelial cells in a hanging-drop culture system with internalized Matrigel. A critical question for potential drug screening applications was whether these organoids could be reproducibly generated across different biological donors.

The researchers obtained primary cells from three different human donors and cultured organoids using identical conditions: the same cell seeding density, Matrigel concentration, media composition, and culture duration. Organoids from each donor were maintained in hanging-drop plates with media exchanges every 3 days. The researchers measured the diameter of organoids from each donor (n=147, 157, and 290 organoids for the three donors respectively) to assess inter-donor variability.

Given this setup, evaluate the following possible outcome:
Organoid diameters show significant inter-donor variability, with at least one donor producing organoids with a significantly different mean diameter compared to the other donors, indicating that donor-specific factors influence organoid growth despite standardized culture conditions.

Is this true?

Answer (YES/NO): NO